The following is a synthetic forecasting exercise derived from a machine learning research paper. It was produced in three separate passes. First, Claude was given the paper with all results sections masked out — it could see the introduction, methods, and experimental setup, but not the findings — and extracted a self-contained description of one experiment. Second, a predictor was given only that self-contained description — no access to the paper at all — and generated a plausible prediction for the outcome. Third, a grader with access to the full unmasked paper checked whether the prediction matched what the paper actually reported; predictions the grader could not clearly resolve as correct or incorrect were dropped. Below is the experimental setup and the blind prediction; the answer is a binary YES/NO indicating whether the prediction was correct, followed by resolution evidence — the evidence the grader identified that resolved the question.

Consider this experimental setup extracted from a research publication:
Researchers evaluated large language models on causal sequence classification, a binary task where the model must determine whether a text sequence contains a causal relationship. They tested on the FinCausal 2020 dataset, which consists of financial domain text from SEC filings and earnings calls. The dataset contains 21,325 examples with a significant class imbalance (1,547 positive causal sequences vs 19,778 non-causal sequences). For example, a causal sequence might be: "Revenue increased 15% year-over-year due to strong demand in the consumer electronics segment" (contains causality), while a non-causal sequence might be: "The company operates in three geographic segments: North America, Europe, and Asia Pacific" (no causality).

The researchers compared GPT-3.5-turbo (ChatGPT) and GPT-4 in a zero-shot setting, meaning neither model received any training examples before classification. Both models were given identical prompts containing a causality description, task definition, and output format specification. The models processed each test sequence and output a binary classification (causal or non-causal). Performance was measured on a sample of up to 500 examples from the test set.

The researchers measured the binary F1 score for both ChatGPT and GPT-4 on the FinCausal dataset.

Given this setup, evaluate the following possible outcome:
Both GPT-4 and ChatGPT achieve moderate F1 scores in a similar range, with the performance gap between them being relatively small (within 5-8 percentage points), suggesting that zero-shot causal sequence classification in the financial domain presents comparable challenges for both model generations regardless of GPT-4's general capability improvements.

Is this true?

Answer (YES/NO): NO